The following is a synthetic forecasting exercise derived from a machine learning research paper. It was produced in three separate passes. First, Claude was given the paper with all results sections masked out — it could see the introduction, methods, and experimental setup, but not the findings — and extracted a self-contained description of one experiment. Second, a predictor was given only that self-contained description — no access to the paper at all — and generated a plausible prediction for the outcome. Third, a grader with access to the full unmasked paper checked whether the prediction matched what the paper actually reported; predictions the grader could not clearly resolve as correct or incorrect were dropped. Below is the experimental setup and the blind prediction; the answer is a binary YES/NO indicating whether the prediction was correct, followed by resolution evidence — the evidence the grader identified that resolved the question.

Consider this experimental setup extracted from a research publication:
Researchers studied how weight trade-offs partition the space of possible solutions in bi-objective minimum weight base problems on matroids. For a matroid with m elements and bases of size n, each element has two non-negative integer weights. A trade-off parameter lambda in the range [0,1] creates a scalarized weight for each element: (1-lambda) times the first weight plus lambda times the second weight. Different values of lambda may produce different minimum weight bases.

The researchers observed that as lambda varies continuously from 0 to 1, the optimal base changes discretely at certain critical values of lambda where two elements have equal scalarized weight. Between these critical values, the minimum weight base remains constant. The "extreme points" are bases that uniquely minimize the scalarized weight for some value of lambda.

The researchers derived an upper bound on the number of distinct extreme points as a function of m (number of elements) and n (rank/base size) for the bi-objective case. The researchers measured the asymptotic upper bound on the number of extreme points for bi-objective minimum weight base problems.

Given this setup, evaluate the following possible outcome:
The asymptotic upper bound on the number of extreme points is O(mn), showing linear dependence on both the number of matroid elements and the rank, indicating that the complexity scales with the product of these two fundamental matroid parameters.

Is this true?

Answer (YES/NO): NO